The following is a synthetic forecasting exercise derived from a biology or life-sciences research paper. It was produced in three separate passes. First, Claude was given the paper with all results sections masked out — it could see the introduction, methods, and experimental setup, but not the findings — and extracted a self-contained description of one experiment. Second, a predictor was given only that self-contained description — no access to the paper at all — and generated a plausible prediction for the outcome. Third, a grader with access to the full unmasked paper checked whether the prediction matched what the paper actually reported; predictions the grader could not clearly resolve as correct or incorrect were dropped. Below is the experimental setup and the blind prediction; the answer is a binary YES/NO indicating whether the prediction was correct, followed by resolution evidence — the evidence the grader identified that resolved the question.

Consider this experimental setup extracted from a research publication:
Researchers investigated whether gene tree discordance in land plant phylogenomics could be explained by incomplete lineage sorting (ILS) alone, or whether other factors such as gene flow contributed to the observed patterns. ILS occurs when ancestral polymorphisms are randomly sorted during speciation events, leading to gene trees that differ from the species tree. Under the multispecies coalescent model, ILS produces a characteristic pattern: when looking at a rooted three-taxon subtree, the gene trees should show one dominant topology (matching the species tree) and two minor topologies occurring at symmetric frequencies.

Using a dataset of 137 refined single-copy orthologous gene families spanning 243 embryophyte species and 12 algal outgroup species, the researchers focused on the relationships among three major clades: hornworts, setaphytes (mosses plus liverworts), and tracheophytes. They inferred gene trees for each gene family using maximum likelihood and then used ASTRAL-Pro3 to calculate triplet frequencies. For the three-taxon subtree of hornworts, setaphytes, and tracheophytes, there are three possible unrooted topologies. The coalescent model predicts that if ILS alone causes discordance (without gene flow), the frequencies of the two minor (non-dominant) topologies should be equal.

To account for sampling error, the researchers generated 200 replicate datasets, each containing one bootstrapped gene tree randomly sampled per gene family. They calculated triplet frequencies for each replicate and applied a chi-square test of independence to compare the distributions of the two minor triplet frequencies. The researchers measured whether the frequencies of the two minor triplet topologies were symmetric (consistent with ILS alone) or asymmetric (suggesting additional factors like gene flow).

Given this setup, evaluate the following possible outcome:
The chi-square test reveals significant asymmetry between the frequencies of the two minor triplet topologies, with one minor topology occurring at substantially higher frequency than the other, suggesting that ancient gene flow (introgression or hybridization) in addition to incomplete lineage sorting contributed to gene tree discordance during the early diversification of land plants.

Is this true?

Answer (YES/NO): NO